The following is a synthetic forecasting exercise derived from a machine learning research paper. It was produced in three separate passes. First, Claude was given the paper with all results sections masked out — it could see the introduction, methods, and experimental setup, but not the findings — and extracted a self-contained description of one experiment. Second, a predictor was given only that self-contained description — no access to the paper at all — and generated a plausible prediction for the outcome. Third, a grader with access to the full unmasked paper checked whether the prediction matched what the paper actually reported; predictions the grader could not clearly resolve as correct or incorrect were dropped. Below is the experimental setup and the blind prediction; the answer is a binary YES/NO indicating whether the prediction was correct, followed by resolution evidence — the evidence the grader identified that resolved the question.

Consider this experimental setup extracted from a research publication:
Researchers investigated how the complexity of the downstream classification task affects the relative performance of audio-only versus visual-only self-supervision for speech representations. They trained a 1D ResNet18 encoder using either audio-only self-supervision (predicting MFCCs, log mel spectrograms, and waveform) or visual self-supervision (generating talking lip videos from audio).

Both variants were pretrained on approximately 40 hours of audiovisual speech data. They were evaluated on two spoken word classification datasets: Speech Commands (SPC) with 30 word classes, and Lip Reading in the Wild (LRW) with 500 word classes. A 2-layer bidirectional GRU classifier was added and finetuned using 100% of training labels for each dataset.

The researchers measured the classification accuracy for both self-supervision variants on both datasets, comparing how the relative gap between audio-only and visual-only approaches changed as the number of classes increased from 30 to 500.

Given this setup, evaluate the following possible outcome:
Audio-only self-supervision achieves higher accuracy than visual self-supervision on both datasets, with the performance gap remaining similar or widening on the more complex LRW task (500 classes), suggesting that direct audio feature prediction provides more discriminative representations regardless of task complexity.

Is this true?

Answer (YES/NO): YES